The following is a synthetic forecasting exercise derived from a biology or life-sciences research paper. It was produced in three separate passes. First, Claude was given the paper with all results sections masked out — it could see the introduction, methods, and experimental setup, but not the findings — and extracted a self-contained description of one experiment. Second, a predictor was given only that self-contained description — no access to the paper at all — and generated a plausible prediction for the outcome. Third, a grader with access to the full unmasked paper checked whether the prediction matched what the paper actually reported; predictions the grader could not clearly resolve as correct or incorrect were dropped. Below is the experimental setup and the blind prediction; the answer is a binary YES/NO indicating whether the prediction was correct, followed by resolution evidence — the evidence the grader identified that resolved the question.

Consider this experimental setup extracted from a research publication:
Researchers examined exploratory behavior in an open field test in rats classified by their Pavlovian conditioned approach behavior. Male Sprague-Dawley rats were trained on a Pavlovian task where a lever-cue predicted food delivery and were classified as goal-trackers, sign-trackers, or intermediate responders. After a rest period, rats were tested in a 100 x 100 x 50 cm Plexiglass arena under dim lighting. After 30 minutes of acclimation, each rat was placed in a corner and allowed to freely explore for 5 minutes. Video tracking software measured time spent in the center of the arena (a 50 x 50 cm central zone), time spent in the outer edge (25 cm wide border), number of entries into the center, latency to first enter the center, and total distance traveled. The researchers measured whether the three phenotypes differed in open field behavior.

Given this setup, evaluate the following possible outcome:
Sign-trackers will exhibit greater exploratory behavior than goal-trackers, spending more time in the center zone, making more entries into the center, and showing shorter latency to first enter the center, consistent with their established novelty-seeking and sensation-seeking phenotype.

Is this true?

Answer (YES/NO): NO